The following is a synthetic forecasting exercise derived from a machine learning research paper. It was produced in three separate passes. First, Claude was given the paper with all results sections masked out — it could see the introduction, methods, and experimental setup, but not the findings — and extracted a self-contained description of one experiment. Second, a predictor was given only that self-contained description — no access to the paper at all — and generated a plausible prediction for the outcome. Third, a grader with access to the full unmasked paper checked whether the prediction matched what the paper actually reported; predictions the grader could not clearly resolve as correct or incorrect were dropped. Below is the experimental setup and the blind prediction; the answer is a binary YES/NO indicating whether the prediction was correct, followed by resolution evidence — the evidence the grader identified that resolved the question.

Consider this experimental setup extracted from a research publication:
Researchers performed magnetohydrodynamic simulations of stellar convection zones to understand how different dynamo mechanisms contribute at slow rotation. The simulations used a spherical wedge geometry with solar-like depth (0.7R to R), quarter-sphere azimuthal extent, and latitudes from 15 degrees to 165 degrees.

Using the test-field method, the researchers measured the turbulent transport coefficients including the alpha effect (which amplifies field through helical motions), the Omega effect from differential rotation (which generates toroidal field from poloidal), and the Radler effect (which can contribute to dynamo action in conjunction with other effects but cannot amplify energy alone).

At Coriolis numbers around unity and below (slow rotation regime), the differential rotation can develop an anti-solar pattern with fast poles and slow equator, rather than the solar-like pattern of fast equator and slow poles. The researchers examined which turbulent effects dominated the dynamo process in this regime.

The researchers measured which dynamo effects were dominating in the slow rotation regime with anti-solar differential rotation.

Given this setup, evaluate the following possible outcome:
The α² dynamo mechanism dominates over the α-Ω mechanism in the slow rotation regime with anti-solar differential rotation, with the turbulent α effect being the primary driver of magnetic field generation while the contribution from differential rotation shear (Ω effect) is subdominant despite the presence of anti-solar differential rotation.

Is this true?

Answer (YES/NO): YES